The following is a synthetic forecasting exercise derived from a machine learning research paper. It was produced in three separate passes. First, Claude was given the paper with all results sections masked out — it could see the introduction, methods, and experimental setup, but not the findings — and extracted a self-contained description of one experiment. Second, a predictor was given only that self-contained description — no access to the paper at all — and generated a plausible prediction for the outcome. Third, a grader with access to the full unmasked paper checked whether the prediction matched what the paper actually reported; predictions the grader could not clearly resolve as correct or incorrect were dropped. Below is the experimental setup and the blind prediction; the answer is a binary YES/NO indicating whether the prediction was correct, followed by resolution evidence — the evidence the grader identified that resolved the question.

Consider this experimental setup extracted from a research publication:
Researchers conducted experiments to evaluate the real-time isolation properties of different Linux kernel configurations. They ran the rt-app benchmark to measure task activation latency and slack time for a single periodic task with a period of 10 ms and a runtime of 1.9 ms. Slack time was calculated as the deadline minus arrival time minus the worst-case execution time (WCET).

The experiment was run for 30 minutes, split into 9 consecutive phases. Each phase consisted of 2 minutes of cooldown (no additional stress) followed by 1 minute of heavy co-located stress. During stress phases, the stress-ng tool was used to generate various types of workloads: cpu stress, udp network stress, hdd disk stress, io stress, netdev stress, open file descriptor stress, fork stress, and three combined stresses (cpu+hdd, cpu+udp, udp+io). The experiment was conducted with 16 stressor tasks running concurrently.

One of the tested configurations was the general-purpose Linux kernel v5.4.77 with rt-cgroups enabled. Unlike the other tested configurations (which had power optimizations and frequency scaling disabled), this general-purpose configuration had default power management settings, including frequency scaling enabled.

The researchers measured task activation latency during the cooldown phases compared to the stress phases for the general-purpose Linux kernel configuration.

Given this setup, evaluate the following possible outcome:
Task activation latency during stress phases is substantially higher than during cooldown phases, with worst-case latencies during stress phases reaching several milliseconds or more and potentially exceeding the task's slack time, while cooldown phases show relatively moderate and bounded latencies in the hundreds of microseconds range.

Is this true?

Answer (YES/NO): NO